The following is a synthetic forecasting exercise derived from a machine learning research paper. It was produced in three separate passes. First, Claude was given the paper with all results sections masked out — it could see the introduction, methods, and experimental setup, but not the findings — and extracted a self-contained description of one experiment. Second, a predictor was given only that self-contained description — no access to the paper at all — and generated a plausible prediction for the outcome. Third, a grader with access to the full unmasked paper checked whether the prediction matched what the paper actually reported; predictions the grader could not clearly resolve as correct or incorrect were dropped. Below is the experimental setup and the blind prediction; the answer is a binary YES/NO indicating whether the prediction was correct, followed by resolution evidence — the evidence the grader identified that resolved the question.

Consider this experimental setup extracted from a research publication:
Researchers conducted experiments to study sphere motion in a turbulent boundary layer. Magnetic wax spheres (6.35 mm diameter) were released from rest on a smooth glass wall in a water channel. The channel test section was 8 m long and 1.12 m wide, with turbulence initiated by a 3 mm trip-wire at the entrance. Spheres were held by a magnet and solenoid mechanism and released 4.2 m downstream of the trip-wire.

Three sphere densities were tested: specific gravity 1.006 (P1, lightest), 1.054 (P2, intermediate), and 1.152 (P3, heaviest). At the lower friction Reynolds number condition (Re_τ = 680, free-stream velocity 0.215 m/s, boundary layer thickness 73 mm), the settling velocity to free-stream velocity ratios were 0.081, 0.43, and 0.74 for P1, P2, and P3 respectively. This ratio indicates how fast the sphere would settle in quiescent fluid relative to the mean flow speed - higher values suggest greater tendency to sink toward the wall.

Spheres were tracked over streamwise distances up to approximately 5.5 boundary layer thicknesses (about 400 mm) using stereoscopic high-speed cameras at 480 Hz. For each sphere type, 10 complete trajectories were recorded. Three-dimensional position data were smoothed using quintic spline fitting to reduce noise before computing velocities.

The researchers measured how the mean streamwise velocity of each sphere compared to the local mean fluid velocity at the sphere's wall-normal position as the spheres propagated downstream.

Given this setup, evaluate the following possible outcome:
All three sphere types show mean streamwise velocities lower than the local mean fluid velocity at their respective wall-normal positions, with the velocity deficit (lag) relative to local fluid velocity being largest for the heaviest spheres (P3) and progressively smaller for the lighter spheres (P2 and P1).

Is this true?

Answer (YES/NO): NO